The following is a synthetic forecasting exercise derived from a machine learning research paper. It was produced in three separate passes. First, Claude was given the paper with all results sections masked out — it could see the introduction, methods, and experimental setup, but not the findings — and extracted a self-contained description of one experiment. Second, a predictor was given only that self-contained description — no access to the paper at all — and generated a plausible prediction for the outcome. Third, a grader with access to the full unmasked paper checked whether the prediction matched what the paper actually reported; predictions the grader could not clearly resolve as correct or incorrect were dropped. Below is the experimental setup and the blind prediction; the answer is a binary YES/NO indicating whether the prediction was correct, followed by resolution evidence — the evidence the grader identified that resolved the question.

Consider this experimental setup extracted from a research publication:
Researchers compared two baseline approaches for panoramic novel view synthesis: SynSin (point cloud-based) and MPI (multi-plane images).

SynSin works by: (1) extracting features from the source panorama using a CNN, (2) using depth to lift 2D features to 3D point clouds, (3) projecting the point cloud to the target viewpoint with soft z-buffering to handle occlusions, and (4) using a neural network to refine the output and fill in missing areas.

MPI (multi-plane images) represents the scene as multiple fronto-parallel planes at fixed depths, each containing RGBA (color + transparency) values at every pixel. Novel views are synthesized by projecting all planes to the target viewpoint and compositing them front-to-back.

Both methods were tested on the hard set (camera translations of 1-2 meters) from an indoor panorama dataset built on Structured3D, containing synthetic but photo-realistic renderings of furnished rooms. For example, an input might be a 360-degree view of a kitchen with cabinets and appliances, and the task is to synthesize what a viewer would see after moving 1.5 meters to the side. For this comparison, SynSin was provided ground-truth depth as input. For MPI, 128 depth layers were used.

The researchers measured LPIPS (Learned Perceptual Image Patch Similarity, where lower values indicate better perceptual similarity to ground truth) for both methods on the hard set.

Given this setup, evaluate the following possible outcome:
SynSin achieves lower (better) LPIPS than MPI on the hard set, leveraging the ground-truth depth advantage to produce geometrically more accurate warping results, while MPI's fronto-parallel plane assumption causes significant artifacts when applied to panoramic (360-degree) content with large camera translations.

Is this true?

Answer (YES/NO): YES